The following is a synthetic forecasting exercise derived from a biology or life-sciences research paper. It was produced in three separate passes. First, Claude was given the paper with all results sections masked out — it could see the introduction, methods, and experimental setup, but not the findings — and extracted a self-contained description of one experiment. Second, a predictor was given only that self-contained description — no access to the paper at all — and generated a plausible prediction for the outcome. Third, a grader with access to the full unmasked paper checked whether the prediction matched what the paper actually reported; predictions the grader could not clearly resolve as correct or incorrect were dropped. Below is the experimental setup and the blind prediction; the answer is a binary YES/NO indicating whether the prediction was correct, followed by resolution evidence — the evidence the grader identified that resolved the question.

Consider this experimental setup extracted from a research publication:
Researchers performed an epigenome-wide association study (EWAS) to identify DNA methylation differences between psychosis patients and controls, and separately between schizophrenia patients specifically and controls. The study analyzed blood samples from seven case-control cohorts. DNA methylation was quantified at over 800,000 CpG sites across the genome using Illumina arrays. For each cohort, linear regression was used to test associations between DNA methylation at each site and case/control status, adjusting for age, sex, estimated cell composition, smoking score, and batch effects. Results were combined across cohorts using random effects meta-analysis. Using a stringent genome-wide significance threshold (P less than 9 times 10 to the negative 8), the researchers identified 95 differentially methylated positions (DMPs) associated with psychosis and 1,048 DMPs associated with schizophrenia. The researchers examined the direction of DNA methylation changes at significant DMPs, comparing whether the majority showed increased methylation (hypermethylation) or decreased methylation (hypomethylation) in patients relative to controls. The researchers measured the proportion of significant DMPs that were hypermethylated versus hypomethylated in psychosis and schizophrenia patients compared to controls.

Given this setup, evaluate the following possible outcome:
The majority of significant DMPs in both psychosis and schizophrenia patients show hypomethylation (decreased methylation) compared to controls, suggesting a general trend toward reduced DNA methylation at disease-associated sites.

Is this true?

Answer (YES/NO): NO